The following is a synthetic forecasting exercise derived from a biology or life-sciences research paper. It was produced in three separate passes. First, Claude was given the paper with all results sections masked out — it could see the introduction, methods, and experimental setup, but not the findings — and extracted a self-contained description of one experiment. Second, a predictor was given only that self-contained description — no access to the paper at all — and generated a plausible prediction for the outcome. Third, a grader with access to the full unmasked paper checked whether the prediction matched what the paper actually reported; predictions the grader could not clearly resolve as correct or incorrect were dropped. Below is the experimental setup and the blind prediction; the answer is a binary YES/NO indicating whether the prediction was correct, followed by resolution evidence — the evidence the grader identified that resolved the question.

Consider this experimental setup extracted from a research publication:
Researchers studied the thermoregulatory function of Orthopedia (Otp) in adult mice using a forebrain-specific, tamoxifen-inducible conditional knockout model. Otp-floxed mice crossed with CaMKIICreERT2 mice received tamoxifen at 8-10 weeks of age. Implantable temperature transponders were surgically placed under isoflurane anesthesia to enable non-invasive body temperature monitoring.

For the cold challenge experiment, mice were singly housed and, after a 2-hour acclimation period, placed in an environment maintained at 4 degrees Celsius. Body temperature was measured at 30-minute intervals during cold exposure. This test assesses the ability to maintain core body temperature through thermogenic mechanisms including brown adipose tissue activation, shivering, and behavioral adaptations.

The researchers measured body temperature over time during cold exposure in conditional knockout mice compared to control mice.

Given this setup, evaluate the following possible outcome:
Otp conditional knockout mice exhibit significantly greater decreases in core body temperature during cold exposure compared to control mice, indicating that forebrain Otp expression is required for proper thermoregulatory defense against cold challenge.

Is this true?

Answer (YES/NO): NO